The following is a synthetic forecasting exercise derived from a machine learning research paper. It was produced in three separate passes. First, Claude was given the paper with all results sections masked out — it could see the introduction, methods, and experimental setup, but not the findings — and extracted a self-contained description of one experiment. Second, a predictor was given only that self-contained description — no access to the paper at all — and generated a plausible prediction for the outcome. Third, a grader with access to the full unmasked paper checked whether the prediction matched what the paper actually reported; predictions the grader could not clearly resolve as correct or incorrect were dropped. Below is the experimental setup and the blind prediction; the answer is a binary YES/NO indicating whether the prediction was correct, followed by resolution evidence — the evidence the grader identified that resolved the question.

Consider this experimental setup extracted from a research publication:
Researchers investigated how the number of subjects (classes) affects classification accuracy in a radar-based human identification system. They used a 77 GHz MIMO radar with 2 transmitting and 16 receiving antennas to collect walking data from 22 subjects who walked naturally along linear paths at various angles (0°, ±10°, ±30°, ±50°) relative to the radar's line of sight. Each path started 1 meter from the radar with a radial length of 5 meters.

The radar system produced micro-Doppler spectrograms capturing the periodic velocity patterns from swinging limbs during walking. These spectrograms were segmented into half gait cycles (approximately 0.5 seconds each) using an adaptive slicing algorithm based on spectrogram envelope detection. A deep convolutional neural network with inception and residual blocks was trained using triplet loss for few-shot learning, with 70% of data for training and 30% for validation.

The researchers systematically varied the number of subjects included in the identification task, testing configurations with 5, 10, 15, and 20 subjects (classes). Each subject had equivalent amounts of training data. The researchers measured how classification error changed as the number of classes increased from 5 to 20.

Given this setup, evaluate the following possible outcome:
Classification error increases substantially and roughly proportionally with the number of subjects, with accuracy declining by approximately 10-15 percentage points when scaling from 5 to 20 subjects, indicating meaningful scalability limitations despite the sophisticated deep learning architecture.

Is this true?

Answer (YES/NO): NO